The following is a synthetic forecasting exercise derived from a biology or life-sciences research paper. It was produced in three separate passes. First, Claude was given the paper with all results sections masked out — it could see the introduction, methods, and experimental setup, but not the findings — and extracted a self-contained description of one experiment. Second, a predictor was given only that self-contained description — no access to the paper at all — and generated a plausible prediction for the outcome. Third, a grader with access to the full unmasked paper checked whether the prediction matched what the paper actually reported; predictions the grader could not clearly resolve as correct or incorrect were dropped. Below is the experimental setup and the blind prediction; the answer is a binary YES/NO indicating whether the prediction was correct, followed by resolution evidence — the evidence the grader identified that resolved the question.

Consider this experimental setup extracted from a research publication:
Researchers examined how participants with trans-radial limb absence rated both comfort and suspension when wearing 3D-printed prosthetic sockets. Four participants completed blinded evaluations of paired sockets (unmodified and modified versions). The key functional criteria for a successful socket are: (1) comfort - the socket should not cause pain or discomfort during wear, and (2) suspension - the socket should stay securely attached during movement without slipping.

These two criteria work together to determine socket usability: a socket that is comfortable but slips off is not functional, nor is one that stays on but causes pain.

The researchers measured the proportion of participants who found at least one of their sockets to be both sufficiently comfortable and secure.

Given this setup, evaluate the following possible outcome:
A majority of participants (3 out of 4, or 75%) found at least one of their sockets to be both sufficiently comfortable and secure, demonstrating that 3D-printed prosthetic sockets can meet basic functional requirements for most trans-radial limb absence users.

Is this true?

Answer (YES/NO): NO